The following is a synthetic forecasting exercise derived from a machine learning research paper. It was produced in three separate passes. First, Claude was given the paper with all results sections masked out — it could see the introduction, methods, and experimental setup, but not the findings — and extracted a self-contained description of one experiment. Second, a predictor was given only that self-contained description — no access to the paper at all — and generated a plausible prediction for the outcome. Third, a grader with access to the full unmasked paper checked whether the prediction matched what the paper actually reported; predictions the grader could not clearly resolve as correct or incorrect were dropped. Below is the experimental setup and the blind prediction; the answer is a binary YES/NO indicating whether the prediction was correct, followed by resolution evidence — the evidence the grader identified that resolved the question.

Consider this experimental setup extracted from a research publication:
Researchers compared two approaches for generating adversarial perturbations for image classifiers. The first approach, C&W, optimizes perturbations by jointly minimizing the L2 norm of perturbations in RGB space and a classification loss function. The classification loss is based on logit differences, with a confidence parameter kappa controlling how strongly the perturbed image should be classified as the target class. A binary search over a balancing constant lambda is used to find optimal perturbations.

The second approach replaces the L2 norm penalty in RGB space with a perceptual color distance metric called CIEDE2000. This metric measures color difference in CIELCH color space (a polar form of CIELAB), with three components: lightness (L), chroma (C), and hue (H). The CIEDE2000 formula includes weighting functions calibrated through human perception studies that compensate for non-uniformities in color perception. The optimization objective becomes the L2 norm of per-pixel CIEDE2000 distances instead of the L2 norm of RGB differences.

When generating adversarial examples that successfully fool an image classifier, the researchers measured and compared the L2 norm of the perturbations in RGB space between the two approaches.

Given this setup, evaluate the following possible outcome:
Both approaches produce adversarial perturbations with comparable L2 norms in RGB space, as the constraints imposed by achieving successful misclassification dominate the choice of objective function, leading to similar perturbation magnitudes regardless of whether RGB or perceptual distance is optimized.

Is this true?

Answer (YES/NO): NO